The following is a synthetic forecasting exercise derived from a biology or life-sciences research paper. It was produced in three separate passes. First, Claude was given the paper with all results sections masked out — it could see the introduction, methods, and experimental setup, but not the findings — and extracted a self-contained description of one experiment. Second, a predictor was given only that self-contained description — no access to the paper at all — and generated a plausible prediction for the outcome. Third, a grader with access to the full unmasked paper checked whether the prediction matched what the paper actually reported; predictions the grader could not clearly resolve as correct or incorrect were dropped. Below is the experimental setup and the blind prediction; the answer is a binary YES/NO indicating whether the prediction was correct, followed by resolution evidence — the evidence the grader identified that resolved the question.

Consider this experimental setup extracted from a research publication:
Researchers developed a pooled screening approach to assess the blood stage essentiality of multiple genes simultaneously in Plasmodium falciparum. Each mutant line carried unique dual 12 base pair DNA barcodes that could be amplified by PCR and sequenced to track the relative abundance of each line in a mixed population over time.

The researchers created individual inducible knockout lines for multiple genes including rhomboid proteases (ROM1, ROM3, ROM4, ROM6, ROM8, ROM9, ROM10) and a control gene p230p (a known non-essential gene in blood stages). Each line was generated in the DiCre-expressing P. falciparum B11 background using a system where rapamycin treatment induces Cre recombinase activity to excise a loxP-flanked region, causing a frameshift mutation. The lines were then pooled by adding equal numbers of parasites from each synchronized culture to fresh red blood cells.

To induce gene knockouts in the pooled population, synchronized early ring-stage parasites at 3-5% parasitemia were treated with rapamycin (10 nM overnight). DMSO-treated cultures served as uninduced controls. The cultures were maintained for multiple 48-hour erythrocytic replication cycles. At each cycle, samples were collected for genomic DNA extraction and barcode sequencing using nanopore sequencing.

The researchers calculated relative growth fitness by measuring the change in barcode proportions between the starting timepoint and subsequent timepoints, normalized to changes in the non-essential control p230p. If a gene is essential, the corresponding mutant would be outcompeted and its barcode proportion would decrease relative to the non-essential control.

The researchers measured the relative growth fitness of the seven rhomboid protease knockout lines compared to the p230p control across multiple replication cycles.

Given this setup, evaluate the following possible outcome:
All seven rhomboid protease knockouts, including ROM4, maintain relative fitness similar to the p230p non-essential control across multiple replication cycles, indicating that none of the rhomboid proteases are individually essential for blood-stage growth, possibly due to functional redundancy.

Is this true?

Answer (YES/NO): NO